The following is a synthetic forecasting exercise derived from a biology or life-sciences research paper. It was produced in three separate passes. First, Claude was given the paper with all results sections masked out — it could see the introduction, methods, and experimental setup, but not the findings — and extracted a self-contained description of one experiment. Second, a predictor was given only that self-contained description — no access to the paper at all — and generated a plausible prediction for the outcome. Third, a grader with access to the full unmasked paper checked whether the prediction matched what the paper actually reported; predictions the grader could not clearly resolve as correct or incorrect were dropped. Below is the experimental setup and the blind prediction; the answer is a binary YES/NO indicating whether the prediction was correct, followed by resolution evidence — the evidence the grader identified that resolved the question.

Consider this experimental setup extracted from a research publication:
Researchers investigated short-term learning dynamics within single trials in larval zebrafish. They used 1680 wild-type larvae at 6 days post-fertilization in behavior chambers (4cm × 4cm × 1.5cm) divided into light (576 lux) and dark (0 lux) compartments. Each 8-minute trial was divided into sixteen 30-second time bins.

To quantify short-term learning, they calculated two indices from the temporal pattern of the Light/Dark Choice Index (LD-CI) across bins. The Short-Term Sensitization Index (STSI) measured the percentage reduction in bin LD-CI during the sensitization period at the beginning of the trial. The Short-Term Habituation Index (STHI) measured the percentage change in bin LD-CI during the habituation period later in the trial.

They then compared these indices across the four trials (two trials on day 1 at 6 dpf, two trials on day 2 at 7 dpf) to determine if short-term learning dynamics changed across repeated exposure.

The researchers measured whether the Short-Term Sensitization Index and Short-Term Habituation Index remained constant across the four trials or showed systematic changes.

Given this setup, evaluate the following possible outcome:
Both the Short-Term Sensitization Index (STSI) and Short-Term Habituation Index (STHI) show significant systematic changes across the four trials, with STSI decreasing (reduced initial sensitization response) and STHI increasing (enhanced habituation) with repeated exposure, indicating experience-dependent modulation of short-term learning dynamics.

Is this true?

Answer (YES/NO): NO